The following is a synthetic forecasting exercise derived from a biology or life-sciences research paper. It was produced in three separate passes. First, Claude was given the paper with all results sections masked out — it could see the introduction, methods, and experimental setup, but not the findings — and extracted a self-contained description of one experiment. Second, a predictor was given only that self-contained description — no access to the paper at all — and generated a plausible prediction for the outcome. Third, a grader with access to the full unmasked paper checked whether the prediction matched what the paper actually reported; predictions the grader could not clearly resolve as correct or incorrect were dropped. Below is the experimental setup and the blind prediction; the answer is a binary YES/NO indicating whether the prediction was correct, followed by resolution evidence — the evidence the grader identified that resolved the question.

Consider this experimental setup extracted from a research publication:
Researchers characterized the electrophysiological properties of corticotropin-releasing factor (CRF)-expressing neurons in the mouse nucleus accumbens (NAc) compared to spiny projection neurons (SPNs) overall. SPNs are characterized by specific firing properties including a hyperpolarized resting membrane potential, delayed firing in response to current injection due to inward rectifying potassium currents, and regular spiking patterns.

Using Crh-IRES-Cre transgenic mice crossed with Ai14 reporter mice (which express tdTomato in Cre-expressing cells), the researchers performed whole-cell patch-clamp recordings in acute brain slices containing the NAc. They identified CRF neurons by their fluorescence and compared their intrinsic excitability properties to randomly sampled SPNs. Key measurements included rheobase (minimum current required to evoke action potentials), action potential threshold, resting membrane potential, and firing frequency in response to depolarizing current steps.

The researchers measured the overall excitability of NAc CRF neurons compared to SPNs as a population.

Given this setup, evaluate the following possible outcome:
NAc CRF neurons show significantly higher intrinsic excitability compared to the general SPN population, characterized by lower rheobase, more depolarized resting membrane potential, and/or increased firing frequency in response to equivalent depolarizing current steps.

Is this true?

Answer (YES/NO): YES